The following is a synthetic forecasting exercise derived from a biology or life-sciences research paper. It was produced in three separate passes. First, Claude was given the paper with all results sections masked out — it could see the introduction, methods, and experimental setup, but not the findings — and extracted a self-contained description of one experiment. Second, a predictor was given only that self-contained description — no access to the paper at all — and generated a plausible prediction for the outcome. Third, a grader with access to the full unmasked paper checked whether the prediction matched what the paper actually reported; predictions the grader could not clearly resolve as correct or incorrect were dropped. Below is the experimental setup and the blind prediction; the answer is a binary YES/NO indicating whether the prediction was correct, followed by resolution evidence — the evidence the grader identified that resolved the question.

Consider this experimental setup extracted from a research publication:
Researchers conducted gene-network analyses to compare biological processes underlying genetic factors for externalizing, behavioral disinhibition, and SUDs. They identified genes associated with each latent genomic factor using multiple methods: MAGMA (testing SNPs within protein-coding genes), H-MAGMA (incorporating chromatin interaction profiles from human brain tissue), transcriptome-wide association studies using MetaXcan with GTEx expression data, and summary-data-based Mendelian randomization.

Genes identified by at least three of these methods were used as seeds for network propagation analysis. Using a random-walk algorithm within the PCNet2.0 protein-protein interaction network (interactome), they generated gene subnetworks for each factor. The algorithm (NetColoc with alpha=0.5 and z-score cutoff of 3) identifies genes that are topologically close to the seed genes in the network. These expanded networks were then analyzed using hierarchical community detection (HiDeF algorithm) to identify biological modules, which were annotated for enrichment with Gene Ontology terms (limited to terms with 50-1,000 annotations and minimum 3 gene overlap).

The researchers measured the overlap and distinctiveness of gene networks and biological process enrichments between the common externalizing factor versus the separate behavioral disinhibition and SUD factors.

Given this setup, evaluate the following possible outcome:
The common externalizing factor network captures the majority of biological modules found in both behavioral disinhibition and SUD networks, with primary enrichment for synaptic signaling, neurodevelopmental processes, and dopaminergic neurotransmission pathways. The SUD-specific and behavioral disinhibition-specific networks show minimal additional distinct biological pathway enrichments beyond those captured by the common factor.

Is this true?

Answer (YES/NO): NO